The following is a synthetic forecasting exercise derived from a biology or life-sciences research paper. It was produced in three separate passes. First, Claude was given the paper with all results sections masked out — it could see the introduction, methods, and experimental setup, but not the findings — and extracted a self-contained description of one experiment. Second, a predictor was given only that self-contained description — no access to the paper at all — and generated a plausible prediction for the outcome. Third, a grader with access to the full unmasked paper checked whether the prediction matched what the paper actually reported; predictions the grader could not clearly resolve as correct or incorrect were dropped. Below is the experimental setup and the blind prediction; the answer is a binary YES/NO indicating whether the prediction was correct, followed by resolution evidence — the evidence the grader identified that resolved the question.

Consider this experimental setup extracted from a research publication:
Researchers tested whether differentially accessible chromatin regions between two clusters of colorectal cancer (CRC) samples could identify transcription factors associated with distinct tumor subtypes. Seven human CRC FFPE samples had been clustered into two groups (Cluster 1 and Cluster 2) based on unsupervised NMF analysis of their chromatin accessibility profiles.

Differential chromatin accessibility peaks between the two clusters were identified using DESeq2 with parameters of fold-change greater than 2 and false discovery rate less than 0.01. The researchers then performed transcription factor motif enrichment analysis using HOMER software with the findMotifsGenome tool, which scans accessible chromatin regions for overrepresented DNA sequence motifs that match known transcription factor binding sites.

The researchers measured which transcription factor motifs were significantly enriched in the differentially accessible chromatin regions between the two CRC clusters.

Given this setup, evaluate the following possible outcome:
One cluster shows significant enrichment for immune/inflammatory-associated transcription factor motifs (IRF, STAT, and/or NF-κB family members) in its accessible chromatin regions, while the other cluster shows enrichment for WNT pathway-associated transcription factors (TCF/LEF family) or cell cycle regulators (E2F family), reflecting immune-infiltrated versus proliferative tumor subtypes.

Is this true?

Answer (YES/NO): NO